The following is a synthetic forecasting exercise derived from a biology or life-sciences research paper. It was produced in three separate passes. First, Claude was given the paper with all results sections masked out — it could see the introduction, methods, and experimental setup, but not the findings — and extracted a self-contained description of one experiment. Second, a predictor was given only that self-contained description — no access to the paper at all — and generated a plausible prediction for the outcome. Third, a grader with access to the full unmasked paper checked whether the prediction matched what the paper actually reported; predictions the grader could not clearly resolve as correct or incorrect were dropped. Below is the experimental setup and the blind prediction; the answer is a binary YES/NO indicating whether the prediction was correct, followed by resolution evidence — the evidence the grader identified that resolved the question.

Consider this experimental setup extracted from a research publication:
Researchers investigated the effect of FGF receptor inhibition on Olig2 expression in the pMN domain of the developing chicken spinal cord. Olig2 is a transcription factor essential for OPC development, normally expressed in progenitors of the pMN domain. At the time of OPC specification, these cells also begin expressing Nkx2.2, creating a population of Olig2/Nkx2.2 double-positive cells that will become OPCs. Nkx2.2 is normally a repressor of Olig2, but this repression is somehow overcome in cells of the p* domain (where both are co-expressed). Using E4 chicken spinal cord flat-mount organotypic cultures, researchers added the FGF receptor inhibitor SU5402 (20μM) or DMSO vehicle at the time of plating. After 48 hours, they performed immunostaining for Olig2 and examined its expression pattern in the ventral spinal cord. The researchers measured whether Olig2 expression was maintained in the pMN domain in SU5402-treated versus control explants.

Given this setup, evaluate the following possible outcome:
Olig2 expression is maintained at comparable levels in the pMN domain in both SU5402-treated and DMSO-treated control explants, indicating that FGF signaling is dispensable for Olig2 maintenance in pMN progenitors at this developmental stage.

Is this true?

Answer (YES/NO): YES